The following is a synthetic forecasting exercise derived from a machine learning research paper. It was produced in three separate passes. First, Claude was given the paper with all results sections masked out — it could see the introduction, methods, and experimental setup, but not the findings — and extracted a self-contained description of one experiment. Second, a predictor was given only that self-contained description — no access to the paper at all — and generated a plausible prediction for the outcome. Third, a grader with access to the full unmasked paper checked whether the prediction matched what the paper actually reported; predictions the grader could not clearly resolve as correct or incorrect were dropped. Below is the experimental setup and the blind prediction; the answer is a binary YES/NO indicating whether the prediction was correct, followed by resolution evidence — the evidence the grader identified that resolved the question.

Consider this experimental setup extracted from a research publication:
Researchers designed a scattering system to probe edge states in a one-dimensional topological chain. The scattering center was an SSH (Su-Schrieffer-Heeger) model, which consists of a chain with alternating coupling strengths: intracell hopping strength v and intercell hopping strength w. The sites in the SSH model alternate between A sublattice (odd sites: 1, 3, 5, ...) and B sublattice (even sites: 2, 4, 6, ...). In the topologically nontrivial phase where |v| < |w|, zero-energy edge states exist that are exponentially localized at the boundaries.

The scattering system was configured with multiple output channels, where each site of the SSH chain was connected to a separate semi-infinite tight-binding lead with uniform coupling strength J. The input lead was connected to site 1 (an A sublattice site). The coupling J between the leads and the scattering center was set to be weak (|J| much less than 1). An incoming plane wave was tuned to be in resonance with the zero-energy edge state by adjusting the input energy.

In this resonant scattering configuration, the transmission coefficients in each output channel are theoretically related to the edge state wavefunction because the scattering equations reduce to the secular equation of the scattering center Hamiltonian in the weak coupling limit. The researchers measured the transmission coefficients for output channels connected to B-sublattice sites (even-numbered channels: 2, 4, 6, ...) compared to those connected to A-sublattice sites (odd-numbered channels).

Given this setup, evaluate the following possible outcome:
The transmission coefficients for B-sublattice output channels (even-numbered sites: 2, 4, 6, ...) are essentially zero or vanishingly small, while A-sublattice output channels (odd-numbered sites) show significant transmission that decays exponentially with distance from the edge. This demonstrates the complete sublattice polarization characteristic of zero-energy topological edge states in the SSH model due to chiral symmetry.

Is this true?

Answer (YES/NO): YES